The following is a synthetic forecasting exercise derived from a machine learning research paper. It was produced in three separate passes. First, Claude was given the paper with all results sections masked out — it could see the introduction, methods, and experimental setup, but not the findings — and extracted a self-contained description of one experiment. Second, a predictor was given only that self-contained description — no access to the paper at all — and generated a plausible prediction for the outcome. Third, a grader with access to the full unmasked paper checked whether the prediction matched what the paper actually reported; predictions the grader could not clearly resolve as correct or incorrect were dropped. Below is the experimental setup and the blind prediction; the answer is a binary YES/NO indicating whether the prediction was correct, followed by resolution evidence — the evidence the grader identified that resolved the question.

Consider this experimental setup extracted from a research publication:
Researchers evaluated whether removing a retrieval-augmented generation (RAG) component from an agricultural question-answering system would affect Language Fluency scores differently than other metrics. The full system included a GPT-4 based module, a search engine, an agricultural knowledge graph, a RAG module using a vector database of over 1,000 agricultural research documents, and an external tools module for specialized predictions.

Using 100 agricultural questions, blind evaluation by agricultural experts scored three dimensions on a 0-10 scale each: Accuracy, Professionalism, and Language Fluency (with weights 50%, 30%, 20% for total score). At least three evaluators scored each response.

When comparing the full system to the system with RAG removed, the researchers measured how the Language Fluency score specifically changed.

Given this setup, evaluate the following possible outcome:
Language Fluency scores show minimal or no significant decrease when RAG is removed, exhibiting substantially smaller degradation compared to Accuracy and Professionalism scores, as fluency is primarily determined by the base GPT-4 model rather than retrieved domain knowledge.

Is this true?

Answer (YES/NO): YES